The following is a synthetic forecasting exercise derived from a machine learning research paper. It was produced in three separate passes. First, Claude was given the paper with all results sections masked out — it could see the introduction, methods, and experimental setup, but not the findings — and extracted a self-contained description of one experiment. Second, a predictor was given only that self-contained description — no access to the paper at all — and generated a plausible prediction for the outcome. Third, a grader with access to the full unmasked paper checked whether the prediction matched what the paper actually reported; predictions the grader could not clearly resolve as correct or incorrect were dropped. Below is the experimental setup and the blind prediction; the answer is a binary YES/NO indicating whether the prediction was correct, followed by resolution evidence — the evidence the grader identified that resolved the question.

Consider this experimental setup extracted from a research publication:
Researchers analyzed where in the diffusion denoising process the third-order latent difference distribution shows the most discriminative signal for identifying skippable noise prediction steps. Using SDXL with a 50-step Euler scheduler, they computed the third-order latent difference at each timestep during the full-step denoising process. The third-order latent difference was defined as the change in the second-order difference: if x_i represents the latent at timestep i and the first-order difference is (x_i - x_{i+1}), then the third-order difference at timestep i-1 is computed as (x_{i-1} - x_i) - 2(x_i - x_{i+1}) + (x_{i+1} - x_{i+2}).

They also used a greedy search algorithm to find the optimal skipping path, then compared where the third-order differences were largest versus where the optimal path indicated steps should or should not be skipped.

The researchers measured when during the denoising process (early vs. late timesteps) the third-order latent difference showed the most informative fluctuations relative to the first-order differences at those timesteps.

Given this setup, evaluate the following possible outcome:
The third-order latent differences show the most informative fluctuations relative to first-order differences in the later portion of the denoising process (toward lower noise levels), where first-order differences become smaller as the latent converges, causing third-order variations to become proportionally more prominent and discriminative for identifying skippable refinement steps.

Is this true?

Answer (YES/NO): NO